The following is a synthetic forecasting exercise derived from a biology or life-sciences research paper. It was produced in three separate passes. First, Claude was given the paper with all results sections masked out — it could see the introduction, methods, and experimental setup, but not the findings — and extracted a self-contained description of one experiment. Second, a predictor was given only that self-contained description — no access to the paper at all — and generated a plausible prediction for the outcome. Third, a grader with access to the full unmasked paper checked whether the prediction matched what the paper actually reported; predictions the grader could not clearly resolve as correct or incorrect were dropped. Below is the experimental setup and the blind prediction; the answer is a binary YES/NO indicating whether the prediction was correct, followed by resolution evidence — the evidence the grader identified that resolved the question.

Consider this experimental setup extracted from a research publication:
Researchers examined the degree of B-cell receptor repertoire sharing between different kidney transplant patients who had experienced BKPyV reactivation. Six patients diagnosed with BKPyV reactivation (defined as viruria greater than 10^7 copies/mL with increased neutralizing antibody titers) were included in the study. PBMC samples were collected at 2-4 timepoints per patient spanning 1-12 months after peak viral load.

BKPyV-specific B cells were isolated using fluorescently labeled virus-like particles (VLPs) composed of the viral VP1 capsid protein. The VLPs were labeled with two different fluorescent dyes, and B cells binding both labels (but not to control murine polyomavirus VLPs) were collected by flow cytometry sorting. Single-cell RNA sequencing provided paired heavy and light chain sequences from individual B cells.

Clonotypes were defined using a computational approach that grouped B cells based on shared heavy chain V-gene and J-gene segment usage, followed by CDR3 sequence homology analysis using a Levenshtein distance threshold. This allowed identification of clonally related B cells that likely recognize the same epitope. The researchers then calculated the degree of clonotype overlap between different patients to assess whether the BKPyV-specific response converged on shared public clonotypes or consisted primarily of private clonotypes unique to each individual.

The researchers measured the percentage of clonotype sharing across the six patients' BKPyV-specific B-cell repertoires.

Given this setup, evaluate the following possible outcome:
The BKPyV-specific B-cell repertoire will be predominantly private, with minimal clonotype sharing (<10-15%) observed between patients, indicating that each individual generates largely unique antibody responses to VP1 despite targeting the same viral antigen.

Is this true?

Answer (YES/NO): YES